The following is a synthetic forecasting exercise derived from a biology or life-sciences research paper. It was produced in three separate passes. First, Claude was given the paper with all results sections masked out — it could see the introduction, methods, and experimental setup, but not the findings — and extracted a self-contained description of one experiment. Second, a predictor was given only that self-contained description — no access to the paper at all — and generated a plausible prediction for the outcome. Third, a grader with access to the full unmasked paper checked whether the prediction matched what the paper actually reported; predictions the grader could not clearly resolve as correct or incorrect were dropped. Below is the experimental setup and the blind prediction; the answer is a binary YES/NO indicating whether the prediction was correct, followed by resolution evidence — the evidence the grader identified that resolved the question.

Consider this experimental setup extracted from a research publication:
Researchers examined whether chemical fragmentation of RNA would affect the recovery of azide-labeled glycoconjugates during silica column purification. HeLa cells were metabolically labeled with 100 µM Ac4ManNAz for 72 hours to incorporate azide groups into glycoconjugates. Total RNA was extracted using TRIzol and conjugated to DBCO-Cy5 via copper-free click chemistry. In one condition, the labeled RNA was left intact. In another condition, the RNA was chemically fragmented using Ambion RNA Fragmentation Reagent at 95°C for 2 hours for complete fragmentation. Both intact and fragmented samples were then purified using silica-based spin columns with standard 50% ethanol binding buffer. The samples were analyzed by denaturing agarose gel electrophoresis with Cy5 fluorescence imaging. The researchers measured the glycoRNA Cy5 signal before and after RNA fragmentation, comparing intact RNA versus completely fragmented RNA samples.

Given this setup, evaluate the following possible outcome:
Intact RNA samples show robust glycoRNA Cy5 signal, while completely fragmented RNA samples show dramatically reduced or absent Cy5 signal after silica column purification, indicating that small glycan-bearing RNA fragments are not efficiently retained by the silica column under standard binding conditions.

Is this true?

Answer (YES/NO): YES